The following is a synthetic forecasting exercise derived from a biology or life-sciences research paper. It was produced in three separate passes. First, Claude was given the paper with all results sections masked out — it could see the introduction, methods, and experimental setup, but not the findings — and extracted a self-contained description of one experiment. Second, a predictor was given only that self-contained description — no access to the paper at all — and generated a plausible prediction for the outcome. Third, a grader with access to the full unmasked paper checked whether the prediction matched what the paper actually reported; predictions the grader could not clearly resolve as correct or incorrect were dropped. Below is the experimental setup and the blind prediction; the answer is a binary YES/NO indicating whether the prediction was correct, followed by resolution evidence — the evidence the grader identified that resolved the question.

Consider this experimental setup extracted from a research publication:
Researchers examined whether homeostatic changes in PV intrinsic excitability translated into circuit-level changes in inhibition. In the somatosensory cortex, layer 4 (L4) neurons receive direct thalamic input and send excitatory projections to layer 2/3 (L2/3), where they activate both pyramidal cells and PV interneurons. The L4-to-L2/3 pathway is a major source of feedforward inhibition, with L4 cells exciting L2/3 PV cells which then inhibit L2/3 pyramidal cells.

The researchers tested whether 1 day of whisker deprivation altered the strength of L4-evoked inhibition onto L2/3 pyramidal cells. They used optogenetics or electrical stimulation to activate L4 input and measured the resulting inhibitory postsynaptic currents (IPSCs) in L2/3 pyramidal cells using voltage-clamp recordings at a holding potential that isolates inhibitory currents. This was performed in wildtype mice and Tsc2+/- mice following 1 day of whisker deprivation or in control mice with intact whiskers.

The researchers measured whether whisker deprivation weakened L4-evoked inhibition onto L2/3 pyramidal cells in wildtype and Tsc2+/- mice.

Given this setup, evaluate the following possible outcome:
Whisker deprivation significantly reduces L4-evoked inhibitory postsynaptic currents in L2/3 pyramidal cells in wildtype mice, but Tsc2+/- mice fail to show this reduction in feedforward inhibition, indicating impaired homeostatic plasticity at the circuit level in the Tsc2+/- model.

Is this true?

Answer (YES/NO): YES